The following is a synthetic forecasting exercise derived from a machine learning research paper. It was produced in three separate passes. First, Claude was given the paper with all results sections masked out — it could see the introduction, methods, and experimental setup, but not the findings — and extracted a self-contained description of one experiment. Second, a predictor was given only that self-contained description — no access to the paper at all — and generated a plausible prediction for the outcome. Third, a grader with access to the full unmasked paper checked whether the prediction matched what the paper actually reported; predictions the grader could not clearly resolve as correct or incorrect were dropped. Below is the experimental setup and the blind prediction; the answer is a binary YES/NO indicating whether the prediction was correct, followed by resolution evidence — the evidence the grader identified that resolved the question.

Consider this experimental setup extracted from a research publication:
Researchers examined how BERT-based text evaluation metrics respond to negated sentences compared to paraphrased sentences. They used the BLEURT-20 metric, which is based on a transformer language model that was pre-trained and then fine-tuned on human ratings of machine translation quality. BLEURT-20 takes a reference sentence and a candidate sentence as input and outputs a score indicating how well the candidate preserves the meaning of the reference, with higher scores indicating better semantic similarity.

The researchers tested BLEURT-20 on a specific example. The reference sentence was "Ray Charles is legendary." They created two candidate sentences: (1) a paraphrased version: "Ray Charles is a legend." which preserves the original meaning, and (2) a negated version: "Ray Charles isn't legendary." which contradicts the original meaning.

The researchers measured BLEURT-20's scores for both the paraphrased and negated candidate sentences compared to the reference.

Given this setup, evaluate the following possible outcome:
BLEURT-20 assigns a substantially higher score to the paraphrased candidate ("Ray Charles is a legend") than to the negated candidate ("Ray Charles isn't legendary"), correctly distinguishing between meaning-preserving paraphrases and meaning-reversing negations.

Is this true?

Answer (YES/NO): NO